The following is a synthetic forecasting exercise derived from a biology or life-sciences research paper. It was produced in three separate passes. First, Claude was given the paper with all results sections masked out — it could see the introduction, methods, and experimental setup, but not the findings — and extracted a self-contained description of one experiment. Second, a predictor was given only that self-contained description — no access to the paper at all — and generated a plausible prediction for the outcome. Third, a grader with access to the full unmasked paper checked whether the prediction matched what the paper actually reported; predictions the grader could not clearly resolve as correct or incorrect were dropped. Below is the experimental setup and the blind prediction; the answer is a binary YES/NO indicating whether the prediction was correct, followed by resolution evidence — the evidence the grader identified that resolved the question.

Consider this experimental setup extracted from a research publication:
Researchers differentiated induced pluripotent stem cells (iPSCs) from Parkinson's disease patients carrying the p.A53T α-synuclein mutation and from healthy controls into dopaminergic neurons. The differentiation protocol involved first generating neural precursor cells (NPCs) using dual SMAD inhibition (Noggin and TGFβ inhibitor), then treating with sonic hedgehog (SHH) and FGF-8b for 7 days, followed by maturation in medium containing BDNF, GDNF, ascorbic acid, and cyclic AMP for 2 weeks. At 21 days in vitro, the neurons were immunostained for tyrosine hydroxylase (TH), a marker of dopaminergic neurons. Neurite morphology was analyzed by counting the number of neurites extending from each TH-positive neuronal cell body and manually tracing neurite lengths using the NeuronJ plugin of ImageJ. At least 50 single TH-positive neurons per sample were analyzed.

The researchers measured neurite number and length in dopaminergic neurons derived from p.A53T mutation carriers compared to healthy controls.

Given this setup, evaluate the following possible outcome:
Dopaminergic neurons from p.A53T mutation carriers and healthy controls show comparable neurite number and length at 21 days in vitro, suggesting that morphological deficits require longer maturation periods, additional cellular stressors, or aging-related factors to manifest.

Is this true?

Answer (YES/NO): NO